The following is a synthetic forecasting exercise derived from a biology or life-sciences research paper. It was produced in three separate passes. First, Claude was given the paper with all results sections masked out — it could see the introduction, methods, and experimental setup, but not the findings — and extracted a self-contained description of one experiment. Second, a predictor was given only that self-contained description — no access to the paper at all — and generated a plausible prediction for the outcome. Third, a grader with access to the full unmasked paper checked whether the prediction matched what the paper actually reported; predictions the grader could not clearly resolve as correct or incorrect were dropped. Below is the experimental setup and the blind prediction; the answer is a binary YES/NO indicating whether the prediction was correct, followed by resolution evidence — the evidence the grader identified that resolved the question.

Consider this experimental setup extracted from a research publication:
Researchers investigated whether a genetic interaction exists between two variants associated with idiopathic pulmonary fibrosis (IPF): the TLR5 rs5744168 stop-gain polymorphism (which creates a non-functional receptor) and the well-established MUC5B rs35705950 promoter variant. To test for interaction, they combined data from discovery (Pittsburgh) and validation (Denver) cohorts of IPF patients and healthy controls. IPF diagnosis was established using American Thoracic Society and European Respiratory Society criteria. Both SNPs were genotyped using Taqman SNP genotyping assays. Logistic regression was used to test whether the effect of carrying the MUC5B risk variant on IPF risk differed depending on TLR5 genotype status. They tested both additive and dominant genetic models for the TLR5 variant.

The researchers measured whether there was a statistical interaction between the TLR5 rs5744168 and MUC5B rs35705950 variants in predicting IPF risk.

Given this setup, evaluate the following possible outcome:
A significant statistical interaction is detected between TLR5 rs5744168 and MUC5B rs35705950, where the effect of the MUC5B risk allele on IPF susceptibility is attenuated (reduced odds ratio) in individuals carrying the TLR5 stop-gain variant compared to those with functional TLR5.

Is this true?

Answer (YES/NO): NO